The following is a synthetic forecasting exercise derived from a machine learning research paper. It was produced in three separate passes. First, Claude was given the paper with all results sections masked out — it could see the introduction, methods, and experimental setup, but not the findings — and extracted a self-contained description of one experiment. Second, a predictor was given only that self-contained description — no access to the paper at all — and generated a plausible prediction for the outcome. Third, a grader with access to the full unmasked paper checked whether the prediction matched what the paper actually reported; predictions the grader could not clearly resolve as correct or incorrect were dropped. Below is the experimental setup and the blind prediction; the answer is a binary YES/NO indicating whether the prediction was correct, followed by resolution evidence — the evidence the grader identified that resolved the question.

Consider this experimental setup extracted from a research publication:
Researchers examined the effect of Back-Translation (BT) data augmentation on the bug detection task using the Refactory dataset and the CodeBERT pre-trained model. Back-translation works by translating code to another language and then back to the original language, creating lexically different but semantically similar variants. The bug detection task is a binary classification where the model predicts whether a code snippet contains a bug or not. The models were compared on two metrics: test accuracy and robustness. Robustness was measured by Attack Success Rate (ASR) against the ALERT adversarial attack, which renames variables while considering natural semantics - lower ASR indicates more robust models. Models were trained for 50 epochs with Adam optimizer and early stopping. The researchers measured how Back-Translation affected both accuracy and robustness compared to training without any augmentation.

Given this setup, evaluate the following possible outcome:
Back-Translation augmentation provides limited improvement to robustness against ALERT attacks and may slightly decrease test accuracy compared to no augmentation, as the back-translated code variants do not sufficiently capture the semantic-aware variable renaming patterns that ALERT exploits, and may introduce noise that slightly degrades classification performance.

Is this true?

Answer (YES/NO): NO